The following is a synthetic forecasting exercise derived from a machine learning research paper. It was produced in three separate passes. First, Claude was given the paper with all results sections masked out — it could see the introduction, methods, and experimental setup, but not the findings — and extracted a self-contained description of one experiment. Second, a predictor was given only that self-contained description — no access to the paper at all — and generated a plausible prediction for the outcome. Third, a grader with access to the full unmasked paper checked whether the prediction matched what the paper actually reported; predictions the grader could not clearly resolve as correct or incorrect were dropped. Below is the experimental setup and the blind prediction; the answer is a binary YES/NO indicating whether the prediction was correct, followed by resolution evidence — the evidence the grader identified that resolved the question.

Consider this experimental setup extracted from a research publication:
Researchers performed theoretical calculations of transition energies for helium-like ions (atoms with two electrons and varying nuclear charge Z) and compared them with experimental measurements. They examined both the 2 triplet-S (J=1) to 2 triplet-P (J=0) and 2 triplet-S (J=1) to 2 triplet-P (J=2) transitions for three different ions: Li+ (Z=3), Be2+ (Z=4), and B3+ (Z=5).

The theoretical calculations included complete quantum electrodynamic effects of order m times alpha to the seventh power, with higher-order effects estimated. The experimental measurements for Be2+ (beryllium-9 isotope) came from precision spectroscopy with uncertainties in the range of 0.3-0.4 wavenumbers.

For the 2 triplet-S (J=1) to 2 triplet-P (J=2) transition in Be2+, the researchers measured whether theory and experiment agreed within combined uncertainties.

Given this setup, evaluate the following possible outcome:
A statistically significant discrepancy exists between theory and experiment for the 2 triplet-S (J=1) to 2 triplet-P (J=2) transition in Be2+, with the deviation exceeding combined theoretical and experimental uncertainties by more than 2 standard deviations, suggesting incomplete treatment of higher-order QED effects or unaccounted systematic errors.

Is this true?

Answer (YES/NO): YES